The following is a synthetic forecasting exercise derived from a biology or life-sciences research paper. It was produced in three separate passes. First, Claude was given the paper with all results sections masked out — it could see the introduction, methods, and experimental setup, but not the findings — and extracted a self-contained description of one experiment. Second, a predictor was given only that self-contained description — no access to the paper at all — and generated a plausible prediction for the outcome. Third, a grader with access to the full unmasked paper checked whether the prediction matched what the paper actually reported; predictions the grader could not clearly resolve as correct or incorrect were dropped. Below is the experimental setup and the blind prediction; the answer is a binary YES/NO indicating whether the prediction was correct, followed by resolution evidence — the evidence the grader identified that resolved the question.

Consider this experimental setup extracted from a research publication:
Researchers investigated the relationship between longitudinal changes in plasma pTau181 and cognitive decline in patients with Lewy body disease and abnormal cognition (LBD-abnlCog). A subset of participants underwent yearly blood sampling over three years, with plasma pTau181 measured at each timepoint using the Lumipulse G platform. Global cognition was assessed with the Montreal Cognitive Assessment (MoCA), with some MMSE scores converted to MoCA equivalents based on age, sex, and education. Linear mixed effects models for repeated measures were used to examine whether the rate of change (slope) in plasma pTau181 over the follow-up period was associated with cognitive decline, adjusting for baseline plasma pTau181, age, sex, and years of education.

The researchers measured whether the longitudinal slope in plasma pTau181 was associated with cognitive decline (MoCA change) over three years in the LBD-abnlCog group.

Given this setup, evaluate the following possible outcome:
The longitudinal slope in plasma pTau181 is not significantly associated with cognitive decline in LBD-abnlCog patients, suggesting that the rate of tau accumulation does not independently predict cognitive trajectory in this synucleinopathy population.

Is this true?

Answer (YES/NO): NO